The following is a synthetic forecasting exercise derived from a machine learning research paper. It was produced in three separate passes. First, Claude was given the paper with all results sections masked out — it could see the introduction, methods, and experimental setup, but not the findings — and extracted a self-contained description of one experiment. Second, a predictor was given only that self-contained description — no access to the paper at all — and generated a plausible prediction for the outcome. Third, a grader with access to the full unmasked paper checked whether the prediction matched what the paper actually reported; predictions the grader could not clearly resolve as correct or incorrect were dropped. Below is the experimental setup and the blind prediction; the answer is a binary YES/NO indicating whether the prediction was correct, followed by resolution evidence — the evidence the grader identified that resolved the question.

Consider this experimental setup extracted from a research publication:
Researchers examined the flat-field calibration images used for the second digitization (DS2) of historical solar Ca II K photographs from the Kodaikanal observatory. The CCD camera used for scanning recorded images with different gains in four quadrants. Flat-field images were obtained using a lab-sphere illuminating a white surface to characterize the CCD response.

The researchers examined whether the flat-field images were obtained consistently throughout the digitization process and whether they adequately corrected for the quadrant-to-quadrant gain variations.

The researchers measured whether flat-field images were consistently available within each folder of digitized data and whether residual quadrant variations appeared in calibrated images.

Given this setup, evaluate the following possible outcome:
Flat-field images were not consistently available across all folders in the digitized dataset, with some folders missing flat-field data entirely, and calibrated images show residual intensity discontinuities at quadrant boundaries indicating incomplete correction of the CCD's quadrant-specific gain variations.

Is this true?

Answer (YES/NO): YES